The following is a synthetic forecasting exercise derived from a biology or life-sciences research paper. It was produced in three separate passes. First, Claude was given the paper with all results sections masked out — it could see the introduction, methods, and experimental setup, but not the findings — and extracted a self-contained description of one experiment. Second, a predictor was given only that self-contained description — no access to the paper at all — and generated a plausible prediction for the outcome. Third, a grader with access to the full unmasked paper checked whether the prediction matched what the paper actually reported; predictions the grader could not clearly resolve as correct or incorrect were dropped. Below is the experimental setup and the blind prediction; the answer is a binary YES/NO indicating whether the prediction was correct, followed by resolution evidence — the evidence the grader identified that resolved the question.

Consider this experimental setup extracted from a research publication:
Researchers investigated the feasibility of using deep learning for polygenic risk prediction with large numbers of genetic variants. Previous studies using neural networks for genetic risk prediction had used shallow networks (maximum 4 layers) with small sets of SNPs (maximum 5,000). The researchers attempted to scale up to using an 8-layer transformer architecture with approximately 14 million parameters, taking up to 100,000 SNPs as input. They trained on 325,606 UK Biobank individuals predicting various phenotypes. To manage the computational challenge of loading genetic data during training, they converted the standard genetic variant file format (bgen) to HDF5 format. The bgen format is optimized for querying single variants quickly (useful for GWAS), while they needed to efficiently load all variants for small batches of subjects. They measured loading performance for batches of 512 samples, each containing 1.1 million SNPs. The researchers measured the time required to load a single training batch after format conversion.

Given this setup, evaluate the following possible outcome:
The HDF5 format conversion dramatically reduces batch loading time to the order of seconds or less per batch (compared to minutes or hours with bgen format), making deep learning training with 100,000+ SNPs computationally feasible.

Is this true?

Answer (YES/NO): YES